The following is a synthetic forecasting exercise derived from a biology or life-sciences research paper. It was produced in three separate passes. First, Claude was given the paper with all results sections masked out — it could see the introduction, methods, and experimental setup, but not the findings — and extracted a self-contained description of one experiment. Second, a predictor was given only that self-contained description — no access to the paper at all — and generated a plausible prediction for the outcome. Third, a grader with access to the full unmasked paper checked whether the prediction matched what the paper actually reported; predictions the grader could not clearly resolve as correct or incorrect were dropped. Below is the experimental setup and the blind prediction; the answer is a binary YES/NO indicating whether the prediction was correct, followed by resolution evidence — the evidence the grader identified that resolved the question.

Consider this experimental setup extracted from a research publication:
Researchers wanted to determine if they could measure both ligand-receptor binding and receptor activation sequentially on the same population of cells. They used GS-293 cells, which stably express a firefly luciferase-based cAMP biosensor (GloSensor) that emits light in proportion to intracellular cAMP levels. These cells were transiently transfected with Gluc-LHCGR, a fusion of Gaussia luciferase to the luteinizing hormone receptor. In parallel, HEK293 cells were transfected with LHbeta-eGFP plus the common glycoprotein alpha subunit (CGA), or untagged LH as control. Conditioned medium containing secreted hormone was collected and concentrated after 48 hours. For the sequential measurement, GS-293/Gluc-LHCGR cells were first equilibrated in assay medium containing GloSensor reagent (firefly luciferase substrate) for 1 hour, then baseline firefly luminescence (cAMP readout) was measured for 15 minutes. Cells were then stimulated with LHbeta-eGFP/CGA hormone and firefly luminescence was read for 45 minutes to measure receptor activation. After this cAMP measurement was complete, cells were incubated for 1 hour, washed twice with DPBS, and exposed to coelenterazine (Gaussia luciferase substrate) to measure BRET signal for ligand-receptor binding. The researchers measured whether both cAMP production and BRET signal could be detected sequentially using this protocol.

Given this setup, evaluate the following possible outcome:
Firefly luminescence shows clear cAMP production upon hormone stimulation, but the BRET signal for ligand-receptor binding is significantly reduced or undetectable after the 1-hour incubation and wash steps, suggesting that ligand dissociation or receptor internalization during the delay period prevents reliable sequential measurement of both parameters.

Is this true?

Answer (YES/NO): NO